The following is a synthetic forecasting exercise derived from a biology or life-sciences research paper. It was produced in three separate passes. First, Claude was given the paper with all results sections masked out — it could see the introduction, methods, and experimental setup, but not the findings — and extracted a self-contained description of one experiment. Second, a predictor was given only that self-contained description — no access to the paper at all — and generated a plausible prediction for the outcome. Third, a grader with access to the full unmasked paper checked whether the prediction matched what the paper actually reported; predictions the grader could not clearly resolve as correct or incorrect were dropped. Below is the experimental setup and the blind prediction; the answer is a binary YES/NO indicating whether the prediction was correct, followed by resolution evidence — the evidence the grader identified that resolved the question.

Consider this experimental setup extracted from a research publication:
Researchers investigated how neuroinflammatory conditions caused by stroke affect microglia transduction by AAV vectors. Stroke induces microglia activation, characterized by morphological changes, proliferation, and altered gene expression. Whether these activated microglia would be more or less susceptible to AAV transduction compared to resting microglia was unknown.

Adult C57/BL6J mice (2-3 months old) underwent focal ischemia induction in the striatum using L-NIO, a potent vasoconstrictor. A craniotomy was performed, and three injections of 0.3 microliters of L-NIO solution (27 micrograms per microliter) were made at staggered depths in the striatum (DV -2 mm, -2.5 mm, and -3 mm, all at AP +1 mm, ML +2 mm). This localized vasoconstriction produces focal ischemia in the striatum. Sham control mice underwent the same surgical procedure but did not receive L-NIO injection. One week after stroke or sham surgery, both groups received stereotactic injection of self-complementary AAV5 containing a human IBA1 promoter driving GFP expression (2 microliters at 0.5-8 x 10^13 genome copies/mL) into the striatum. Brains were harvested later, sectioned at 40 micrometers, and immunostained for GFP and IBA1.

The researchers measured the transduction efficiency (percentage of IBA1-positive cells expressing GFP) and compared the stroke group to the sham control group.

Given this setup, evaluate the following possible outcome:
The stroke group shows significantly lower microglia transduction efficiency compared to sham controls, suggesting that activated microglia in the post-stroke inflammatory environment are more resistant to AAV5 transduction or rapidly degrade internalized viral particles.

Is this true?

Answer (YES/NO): NO